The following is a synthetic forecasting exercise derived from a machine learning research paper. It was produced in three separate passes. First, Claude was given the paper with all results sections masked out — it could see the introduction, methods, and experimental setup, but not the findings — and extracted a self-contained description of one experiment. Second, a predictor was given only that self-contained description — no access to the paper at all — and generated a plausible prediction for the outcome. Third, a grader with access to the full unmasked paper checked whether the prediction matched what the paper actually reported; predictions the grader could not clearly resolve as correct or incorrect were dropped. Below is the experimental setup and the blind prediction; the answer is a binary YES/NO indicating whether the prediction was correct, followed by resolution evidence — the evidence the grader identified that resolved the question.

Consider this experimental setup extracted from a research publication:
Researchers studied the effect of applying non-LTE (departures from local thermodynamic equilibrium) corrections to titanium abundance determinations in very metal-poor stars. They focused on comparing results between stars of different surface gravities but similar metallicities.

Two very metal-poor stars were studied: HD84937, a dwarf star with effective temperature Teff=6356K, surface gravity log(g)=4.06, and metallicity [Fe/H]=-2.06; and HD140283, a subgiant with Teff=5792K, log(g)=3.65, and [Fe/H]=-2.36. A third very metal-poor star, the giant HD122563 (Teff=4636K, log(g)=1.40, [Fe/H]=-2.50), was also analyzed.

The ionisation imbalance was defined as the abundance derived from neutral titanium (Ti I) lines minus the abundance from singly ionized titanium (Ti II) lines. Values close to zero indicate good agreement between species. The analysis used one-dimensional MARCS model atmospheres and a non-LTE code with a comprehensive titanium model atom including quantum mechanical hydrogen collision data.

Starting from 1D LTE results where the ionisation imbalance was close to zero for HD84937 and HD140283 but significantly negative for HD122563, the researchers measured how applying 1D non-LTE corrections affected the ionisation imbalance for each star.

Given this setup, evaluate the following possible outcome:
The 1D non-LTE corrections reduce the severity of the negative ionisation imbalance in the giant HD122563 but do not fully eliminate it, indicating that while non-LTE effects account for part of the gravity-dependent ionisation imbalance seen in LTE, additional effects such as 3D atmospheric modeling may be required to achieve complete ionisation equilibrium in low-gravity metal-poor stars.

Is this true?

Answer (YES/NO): YES